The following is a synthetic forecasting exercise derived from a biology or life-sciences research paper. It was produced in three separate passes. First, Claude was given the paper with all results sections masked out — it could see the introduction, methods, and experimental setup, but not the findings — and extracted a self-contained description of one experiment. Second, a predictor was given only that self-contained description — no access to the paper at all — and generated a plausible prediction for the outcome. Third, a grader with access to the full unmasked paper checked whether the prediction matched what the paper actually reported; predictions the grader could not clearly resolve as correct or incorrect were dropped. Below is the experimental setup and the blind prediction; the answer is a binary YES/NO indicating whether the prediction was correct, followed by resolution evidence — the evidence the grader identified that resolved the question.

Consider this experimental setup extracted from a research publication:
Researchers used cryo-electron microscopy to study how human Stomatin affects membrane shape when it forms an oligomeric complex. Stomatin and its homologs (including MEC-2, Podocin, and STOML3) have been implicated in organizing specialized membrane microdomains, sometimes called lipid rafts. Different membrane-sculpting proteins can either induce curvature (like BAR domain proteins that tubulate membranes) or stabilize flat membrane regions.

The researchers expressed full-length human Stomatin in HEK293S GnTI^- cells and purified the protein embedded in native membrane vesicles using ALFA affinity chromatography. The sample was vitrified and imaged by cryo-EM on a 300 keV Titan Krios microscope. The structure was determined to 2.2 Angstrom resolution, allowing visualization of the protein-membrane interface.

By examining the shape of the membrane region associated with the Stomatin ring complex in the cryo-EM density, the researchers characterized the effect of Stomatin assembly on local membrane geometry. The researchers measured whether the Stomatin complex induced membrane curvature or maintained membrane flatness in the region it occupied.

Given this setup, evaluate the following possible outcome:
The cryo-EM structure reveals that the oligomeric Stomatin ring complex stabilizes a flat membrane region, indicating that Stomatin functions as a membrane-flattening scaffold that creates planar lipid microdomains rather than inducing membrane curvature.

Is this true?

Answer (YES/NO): YES